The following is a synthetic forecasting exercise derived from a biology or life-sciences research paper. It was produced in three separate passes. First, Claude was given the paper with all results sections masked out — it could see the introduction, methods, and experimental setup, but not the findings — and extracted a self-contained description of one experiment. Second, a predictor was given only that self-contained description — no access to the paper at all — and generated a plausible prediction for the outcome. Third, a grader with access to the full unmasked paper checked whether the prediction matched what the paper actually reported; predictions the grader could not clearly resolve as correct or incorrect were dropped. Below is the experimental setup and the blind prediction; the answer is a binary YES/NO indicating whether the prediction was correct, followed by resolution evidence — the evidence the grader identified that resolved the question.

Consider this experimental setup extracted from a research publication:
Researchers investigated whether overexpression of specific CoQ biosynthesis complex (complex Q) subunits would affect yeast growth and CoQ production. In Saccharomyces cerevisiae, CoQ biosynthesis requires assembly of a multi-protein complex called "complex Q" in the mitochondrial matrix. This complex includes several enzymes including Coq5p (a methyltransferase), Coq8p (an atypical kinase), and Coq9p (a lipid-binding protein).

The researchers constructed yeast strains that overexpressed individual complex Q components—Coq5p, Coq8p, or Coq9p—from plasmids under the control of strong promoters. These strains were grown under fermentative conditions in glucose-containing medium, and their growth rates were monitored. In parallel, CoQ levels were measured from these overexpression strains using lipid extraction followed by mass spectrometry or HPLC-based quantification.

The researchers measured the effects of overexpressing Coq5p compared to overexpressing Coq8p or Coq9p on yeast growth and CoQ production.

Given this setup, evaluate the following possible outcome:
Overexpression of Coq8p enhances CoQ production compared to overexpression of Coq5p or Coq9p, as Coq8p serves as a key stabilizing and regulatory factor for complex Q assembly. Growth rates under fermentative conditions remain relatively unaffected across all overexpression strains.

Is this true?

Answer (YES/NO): NO